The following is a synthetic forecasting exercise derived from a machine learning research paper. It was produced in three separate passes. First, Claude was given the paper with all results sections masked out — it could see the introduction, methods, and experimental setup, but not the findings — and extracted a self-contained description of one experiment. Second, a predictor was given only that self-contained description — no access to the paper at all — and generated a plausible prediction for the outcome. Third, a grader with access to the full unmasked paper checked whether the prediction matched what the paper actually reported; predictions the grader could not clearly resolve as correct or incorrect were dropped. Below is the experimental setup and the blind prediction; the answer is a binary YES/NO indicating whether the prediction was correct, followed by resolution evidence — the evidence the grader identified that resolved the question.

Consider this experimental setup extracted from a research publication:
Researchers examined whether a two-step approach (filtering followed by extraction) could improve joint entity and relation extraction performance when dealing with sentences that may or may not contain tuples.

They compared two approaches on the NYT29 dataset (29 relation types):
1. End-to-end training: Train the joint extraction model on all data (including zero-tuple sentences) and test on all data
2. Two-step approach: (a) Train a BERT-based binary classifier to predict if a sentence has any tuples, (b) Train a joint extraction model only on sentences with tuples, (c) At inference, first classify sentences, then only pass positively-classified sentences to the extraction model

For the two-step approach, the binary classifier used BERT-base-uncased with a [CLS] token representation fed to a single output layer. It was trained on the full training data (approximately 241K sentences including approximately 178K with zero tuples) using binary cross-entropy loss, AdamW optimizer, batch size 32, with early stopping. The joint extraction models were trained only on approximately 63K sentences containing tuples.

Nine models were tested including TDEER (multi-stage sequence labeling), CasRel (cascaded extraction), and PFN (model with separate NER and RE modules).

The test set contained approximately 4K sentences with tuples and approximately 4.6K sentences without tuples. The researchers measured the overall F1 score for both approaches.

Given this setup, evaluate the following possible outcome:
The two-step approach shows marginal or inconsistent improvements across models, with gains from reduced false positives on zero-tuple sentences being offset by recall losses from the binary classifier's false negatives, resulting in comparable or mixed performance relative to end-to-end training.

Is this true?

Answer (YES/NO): YES